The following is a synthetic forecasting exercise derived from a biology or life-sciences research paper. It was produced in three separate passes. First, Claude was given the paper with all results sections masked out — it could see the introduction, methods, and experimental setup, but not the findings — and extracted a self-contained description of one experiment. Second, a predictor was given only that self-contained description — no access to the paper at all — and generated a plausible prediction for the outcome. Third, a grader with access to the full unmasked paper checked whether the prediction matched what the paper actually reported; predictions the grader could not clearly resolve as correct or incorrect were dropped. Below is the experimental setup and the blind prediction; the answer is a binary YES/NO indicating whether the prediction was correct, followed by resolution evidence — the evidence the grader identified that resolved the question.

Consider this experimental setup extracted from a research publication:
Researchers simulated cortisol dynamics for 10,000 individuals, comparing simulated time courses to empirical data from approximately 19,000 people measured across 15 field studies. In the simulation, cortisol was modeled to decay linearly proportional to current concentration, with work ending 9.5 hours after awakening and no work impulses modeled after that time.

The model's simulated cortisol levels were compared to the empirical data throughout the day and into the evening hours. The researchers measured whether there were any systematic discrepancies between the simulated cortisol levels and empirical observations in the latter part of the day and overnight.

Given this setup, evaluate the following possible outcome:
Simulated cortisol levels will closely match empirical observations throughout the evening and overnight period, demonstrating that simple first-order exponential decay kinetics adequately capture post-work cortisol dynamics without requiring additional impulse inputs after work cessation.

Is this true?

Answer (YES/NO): NO